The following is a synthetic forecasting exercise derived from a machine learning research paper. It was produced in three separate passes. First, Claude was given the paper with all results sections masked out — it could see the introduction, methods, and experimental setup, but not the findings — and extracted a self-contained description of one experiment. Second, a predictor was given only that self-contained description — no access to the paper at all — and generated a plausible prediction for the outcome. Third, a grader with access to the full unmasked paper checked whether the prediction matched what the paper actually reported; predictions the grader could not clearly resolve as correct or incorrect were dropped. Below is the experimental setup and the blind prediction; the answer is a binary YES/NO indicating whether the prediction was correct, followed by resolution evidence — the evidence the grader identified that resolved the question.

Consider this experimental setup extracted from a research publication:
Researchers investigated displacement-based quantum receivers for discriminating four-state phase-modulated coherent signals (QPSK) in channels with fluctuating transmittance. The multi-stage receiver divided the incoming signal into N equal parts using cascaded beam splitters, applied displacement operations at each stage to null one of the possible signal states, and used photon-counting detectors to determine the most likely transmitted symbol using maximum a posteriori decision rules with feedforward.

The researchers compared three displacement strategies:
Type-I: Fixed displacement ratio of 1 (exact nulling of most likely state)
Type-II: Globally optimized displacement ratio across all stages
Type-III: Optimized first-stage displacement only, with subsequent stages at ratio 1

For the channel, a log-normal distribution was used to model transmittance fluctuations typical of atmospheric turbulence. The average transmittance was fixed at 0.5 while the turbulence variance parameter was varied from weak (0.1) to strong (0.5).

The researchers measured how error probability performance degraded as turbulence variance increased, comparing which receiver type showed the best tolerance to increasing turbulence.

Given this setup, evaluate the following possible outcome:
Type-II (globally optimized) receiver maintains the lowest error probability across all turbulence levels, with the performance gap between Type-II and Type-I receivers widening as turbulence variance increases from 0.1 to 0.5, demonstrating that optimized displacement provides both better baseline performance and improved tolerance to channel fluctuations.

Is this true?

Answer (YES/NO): NO